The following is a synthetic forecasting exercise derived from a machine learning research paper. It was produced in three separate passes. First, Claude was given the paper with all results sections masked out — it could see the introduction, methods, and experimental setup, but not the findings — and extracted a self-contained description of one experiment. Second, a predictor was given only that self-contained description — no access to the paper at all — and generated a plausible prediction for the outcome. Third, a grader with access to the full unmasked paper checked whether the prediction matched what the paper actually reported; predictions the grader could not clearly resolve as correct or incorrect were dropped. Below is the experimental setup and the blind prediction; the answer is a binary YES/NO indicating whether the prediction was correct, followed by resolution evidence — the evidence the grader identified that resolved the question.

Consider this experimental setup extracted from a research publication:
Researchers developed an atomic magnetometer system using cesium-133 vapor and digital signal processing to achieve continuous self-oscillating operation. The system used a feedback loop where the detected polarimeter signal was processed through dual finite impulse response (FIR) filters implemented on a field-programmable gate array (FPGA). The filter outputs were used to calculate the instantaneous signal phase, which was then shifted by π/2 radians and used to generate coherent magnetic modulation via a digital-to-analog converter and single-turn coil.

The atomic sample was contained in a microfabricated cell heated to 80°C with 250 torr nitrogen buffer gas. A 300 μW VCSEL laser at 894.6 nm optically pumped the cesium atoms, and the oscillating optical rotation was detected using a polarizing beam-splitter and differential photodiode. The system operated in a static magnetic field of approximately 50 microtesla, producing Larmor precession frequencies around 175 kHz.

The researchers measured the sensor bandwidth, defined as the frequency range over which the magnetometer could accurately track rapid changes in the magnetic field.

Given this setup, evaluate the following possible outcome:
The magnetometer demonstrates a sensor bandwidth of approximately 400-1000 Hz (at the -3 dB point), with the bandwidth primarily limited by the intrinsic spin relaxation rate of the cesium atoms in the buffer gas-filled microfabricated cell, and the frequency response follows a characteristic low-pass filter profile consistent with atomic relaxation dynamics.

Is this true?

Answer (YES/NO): NO